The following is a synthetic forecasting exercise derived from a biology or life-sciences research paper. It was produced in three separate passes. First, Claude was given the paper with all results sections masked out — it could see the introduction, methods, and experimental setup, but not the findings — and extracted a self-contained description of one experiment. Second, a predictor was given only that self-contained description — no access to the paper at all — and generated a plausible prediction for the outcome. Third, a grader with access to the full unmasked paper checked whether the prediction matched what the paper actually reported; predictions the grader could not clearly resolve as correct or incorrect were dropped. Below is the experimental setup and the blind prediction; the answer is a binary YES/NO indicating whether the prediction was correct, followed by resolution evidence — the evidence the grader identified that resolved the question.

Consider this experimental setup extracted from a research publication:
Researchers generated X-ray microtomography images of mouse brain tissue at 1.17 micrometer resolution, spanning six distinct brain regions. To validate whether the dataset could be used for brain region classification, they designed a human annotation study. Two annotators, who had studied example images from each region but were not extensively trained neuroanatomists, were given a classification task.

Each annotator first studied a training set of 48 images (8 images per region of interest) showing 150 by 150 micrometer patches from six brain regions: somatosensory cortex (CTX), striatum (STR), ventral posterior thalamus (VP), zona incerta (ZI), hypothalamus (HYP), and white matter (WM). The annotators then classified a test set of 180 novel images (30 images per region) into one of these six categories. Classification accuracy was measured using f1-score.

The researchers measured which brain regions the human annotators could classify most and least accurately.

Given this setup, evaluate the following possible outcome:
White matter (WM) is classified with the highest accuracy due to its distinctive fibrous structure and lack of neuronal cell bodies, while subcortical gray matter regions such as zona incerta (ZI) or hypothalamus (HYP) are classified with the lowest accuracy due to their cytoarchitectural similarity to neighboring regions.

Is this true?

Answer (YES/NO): NO